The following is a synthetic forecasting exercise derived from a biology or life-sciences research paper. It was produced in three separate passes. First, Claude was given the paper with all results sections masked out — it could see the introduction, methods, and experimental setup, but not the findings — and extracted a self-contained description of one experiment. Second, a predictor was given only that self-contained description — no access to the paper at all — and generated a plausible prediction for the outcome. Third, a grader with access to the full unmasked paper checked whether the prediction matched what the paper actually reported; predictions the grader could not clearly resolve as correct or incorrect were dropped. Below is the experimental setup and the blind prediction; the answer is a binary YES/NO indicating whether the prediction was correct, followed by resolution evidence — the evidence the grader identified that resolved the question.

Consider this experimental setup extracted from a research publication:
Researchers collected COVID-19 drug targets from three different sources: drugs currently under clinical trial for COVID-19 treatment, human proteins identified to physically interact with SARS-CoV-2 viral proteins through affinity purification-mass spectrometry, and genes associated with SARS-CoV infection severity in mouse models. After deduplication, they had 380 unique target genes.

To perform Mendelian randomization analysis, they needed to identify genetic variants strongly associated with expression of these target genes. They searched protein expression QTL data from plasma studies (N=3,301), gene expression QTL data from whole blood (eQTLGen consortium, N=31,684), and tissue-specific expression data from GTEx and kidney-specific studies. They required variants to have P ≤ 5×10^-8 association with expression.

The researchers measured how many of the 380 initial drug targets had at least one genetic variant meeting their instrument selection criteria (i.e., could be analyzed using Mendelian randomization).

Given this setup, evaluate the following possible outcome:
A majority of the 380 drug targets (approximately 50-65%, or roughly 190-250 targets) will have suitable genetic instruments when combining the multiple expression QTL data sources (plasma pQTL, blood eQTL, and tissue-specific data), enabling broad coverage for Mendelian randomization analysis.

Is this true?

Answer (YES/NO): NO